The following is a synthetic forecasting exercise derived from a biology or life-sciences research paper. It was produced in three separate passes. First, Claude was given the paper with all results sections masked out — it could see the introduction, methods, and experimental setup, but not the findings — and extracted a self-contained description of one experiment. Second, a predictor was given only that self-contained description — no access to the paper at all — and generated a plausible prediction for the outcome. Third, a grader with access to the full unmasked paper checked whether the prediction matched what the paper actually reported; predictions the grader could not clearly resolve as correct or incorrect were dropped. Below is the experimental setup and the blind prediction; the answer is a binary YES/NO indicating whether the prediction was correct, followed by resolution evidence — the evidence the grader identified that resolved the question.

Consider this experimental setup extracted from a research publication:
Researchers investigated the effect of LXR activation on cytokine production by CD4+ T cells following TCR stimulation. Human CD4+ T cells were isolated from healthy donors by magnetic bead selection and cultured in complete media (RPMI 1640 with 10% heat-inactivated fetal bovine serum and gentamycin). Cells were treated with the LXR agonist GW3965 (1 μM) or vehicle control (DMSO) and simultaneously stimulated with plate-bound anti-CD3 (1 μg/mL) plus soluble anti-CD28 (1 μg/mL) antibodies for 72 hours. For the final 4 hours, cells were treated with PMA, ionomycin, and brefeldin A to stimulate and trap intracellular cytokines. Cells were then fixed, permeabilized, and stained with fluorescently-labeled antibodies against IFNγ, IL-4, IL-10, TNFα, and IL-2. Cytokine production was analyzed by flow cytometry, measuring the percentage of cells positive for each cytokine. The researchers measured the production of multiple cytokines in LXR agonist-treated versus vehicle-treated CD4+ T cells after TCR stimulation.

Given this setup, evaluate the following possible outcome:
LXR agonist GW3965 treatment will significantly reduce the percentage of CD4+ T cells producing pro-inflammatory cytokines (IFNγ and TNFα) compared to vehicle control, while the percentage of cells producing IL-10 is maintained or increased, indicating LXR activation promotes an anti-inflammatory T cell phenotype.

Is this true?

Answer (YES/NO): NO